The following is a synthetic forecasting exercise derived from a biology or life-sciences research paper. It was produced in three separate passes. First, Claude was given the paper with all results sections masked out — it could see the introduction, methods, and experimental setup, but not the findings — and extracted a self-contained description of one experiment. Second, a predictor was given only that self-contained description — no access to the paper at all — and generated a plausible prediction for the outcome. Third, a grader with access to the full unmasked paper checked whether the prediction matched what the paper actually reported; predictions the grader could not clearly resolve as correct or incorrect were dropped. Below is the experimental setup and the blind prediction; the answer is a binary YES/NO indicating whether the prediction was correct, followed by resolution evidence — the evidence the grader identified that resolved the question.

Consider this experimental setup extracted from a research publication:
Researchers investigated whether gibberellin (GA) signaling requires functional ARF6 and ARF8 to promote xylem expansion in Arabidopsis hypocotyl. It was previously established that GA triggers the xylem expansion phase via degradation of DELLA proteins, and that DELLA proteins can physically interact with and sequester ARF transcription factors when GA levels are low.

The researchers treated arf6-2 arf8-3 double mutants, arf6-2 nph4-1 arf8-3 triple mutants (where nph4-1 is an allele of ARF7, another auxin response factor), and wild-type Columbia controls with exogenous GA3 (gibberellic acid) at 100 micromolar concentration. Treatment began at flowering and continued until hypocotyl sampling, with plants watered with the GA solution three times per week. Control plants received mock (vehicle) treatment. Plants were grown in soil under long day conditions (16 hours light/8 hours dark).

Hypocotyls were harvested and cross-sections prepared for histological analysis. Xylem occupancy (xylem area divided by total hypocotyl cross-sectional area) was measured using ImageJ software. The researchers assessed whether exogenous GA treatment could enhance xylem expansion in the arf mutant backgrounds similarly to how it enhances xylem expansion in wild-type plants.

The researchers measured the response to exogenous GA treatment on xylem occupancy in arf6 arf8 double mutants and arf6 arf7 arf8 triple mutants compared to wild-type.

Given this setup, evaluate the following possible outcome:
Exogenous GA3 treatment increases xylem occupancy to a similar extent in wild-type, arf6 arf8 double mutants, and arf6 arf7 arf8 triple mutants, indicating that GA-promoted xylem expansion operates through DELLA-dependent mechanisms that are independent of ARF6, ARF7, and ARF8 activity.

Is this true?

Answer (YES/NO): NO